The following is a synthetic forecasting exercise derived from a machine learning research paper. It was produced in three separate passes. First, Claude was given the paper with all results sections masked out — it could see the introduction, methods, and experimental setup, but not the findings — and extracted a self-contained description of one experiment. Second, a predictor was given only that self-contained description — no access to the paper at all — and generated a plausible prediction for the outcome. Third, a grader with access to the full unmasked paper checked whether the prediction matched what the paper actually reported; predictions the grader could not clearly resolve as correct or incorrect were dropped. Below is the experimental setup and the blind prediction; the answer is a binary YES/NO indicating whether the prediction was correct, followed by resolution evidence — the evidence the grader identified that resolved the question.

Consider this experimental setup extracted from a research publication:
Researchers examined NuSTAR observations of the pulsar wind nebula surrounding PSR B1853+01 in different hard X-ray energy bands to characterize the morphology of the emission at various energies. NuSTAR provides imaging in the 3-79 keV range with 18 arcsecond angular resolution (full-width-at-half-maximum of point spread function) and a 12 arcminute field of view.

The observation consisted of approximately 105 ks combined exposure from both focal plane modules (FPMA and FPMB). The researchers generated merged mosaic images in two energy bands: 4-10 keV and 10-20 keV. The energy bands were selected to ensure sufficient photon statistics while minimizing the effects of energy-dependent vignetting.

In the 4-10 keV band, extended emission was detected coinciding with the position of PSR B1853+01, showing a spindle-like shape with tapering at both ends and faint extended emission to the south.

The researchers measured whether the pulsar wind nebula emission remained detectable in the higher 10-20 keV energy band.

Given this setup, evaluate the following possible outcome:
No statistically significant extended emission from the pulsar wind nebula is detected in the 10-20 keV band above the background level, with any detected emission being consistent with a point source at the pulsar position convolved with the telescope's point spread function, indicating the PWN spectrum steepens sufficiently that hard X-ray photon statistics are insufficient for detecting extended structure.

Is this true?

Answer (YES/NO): NO